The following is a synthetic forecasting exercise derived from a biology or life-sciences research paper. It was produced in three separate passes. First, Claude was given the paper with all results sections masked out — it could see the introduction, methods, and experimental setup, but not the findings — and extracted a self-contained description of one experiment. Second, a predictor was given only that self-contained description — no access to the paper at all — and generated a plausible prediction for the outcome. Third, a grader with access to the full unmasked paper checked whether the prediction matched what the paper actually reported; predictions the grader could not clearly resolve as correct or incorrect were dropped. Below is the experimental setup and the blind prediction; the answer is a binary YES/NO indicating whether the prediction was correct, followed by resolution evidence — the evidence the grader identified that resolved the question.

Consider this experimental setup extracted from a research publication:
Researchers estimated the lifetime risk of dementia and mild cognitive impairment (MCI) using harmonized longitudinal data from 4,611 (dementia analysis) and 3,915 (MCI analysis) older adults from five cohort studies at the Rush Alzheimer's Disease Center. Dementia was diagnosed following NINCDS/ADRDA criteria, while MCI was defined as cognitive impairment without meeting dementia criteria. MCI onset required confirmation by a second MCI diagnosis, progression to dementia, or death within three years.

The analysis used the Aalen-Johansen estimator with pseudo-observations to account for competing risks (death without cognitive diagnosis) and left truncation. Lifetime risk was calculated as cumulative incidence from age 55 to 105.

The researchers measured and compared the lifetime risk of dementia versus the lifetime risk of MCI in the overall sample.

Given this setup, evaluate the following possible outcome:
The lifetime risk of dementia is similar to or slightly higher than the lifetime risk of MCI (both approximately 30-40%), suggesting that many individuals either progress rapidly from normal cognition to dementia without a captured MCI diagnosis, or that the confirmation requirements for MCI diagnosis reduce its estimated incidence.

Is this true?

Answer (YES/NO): NO